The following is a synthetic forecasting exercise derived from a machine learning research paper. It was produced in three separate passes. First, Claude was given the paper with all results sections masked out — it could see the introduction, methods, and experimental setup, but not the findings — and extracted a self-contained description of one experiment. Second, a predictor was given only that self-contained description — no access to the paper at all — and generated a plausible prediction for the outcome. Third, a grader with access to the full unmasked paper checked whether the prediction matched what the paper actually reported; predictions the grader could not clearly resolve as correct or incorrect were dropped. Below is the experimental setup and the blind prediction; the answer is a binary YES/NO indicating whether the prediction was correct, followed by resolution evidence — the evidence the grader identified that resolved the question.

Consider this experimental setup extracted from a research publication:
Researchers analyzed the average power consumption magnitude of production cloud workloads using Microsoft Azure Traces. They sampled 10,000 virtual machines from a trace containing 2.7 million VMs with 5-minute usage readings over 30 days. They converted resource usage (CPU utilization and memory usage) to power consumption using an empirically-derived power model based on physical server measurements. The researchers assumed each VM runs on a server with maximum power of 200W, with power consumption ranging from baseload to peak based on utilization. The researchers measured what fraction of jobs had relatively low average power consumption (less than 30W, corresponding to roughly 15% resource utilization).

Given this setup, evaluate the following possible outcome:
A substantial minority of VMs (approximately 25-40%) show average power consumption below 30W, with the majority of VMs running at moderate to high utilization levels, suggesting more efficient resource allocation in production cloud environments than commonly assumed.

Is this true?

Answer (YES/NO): NO